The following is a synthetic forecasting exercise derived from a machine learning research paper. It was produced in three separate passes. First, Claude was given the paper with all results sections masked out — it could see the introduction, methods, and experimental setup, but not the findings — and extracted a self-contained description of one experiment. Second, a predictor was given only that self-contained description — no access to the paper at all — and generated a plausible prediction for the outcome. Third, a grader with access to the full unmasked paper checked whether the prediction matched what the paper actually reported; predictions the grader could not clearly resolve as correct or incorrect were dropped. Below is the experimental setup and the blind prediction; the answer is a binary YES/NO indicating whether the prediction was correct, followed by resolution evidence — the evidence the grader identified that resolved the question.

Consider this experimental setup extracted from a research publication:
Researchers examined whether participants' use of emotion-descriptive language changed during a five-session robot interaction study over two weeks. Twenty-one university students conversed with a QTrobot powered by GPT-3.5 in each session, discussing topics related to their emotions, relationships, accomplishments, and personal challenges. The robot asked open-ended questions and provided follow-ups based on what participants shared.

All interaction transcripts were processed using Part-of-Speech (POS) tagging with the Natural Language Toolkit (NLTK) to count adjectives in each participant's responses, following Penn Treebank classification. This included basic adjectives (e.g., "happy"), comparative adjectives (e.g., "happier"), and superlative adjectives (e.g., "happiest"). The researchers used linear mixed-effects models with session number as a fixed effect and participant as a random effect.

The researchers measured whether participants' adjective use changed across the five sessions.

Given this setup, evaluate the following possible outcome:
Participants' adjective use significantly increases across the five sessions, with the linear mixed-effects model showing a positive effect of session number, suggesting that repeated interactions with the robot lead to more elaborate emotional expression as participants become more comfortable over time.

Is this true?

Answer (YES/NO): YES